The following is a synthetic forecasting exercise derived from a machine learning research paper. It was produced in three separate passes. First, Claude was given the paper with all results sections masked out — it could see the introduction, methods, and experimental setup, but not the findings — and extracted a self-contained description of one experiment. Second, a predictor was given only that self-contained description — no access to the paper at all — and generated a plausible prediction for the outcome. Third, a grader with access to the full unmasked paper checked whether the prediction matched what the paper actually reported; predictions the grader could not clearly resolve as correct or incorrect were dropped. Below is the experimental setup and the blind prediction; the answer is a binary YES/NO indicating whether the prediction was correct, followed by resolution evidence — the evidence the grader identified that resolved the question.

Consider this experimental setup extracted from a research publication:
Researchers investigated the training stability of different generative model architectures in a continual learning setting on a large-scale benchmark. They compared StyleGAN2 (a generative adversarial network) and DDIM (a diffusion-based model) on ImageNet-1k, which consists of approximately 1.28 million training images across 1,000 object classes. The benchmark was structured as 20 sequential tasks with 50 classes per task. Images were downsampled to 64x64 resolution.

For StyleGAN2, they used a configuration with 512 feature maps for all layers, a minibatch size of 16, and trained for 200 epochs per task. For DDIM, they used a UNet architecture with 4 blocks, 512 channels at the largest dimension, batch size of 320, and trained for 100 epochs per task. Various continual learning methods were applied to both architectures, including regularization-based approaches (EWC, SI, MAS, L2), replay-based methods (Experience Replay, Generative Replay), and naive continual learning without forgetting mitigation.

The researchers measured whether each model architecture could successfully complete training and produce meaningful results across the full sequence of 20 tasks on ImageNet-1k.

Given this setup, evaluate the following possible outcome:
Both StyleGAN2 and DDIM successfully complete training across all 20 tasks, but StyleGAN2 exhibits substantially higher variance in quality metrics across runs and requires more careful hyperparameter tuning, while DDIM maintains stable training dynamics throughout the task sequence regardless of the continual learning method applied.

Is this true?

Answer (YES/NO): NO